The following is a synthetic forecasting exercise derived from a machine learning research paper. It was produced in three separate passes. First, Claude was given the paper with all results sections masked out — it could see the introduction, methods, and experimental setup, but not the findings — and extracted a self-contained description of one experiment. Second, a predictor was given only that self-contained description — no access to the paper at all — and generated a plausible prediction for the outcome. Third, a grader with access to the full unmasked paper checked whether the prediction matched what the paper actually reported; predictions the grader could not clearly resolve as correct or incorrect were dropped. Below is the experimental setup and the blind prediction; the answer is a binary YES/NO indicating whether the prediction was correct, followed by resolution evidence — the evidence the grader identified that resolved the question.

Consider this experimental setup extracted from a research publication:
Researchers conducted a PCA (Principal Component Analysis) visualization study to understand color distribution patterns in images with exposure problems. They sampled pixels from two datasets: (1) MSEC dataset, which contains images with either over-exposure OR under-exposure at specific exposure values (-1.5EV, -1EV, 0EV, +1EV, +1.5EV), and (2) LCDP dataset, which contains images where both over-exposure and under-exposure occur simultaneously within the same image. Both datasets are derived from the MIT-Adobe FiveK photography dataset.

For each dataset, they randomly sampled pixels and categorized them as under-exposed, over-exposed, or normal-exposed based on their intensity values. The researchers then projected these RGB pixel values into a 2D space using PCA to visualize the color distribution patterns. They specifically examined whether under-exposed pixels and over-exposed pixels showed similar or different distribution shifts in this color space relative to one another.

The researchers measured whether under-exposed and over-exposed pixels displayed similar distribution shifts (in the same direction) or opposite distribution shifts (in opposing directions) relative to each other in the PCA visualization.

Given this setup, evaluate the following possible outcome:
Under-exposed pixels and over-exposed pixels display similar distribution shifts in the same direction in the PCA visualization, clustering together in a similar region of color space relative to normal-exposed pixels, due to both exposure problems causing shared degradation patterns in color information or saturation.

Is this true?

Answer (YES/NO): NO